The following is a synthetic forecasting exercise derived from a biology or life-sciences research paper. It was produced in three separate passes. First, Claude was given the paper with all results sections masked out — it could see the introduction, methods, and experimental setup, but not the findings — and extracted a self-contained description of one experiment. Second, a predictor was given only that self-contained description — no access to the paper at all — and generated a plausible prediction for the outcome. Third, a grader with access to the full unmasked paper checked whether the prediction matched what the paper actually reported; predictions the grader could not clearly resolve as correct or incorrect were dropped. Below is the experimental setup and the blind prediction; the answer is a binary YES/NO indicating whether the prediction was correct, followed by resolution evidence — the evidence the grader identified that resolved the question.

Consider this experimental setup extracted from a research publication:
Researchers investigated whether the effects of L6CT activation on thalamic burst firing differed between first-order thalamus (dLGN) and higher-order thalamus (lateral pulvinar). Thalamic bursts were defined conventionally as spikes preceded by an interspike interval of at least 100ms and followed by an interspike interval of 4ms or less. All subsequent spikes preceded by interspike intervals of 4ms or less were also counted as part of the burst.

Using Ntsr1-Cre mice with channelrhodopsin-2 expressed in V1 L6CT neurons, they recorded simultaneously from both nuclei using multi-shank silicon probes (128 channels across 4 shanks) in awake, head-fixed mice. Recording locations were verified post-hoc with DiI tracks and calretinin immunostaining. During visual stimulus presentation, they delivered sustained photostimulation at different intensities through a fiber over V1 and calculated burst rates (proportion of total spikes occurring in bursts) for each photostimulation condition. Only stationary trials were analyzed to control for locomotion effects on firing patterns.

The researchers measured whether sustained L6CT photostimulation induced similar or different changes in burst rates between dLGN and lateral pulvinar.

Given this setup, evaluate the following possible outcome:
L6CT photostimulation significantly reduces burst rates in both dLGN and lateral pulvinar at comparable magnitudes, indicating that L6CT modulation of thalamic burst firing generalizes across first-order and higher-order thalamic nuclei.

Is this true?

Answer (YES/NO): NO